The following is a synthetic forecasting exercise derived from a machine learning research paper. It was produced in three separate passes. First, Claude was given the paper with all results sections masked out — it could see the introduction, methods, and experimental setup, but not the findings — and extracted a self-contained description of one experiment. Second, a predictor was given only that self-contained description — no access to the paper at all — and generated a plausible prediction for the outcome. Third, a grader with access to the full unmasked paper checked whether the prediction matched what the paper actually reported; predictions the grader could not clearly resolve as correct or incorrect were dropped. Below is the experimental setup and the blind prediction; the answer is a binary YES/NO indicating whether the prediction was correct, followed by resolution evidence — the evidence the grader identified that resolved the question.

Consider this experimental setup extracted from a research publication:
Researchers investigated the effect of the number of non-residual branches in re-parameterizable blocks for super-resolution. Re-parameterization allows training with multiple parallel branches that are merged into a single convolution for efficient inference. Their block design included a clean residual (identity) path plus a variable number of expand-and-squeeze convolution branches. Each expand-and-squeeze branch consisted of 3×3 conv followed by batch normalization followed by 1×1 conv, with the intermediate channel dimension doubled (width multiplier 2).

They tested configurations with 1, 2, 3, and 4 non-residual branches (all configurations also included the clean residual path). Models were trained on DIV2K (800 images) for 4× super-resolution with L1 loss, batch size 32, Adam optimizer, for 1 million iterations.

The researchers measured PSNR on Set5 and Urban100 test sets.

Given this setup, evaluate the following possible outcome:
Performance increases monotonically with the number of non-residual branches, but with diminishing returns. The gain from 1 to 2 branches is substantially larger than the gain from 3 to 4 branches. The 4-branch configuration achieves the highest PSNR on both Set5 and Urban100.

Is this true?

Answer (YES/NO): NO